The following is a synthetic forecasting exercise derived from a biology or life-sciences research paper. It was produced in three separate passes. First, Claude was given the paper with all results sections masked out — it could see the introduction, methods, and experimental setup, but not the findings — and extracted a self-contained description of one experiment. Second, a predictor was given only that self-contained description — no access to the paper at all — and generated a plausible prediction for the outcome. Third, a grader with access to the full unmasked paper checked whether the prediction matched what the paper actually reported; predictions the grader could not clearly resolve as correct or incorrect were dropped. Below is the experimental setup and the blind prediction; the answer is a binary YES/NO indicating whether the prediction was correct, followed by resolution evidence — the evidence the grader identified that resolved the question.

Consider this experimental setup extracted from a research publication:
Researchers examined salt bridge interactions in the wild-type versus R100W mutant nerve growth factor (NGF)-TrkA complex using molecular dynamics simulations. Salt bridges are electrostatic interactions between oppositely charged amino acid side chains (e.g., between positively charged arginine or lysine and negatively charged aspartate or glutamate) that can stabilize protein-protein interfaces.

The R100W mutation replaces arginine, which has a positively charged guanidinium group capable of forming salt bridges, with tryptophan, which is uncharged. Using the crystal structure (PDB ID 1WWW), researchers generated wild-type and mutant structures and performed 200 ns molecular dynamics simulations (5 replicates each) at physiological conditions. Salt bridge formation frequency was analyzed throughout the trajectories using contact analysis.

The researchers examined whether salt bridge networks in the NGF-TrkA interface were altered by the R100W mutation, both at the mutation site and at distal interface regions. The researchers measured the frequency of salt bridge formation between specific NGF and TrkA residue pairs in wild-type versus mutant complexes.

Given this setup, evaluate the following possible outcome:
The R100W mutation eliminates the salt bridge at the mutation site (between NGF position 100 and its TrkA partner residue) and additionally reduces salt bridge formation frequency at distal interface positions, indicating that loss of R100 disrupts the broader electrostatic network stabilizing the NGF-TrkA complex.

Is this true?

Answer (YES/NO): NO